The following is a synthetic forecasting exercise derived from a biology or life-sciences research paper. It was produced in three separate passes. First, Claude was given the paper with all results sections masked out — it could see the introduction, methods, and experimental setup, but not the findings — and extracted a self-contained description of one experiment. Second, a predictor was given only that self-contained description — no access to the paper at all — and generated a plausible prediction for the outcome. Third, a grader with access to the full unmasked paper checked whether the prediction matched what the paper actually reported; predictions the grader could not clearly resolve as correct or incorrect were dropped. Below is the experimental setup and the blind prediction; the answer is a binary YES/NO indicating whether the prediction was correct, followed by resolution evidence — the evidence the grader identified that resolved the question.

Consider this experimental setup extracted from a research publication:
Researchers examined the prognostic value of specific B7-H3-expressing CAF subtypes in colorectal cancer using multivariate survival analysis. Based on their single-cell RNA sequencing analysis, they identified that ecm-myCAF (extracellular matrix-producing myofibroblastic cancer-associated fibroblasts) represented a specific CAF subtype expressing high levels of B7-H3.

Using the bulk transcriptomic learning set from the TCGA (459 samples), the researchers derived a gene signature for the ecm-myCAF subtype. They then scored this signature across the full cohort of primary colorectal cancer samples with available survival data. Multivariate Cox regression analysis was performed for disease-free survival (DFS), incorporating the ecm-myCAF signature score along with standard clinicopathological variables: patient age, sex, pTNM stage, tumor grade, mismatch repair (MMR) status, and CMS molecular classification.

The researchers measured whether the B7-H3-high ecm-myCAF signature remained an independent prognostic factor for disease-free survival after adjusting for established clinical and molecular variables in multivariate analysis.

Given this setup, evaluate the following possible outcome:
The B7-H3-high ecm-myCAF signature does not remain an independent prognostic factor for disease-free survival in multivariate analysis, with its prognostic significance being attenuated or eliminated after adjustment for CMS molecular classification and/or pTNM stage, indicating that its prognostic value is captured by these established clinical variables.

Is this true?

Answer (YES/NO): NO